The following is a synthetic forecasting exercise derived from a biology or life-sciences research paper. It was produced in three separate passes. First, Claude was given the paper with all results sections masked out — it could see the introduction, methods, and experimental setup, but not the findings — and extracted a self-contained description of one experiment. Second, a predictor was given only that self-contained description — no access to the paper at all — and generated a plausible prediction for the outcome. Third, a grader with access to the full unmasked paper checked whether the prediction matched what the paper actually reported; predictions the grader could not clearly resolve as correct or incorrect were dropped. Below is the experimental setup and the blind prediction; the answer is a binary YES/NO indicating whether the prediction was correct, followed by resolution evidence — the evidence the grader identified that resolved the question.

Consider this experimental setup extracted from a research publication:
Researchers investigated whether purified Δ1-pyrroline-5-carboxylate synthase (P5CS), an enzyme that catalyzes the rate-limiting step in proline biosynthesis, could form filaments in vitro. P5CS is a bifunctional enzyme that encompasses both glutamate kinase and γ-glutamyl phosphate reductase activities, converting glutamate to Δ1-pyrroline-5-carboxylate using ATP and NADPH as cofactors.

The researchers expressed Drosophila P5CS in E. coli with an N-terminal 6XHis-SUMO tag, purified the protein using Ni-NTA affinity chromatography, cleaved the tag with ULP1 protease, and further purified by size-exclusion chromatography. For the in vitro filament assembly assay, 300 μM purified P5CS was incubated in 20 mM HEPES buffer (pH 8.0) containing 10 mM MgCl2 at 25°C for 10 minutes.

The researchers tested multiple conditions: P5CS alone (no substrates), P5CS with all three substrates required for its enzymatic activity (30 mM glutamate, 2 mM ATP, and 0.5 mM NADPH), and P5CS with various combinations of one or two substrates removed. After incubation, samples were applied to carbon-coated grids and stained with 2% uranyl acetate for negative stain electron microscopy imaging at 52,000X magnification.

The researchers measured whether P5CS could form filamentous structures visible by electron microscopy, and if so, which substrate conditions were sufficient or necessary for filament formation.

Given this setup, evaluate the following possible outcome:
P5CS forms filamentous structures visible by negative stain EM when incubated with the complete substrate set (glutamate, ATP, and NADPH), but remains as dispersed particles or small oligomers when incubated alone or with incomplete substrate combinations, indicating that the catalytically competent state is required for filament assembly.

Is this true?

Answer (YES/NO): NO